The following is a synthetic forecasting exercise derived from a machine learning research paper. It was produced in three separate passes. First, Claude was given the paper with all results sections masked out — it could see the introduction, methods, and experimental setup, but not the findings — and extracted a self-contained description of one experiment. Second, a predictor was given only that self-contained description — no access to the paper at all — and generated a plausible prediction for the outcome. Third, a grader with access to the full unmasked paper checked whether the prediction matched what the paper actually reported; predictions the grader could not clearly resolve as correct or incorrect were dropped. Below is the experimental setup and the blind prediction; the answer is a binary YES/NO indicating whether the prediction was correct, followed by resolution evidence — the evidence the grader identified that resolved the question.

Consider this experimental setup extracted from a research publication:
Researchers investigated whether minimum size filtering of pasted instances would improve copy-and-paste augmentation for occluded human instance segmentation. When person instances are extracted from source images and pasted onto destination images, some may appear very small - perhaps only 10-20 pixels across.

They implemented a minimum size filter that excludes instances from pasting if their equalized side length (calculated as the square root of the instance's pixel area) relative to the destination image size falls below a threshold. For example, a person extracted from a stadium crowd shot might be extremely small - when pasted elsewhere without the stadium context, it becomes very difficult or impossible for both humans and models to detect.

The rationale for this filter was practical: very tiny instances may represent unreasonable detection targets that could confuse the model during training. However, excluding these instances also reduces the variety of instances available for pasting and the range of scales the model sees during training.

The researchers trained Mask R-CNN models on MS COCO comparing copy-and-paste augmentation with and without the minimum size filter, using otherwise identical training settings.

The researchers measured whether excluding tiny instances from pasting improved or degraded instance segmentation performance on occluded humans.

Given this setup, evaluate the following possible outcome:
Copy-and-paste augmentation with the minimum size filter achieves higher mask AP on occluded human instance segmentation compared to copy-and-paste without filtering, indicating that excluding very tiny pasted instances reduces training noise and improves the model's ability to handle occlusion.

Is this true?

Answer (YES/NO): YES